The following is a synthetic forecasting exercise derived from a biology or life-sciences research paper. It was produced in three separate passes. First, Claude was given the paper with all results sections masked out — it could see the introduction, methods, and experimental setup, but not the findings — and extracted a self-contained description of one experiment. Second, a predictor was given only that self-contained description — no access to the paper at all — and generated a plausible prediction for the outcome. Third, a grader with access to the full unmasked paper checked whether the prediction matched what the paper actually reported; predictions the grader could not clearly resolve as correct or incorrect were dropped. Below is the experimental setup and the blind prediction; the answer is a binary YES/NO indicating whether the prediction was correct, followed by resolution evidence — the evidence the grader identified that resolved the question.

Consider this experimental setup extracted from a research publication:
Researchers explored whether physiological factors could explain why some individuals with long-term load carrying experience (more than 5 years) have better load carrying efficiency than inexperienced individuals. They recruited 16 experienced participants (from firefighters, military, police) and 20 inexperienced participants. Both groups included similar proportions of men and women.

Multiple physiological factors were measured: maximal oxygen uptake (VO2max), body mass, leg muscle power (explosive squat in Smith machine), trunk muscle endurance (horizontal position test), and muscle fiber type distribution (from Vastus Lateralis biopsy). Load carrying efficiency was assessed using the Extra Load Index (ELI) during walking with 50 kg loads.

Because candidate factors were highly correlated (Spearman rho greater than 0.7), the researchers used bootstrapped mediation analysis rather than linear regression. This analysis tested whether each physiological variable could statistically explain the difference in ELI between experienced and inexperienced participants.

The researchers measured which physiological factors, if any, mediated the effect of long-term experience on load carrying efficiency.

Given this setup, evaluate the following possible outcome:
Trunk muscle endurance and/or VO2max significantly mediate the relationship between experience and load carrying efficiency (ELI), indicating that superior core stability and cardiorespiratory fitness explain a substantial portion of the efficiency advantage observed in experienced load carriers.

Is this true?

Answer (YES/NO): NO